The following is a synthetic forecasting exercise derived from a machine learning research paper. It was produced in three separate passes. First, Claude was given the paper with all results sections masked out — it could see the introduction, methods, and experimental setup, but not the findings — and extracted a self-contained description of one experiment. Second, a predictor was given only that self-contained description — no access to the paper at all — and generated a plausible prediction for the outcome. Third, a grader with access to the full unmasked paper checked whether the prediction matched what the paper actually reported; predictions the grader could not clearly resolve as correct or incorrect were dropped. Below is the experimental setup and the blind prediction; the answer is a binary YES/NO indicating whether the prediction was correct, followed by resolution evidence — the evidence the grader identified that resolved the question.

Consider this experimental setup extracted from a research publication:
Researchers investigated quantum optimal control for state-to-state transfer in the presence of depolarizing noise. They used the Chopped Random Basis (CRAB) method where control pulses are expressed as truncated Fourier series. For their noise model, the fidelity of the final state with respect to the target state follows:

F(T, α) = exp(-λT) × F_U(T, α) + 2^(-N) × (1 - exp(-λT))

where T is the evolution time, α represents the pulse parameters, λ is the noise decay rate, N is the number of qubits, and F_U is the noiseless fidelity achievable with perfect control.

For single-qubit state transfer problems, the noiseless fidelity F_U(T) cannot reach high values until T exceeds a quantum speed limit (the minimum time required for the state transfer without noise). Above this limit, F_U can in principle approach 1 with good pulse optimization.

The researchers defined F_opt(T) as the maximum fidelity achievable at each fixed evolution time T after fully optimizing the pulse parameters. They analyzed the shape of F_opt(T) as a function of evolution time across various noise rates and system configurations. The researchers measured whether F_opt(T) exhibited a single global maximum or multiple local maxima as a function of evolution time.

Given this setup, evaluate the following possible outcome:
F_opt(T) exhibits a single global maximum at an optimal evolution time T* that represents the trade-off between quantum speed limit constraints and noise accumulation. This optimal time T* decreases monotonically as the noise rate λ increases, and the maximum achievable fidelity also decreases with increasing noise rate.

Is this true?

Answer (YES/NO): NO